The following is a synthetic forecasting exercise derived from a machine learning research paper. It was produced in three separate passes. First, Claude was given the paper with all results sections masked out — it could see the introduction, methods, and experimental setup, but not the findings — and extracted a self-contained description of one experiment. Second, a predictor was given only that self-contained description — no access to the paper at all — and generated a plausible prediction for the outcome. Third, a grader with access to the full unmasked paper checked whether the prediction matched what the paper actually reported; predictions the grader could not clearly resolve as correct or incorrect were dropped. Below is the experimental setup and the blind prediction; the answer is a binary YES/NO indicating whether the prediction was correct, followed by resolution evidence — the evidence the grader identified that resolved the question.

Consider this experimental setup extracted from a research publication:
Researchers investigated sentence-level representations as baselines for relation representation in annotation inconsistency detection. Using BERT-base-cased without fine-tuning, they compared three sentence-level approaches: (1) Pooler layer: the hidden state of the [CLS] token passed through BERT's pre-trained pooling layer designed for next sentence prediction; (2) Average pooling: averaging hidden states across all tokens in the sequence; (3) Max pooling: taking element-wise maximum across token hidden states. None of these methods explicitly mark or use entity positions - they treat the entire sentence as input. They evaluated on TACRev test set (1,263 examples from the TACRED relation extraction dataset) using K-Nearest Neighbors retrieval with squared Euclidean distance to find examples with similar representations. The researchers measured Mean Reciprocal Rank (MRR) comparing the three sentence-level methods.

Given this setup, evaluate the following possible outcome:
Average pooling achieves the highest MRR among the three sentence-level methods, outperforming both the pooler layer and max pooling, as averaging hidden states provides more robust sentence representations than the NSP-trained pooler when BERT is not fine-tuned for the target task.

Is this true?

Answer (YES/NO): YES